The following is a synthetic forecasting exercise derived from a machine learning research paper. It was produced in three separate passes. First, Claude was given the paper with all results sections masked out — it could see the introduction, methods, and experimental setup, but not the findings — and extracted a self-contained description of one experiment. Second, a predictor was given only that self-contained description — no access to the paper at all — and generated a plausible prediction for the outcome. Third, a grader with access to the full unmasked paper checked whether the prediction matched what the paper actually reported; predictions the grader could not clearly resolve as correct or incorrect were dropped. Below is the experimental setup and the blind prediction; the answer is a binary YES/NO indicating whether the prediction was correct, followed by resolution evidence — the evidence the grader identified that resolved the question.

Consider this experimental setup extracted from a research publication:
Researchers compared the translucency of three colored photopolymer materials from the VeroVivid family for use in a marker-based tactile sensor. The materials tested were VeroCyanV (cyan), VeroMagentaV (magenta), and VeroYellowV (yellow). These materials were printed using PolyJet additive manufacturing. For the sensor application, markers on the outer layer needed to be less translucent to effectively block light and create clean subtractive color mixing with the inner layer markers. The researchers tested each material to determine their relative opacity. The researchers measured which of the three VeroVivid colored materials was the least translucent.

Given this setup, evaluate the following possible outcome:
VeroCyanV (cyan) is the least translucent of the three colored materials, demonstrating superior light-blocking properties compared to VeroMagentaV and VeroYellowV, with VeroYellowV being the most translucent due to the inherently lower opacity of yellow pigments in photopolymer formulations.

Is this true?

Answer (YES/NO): YES